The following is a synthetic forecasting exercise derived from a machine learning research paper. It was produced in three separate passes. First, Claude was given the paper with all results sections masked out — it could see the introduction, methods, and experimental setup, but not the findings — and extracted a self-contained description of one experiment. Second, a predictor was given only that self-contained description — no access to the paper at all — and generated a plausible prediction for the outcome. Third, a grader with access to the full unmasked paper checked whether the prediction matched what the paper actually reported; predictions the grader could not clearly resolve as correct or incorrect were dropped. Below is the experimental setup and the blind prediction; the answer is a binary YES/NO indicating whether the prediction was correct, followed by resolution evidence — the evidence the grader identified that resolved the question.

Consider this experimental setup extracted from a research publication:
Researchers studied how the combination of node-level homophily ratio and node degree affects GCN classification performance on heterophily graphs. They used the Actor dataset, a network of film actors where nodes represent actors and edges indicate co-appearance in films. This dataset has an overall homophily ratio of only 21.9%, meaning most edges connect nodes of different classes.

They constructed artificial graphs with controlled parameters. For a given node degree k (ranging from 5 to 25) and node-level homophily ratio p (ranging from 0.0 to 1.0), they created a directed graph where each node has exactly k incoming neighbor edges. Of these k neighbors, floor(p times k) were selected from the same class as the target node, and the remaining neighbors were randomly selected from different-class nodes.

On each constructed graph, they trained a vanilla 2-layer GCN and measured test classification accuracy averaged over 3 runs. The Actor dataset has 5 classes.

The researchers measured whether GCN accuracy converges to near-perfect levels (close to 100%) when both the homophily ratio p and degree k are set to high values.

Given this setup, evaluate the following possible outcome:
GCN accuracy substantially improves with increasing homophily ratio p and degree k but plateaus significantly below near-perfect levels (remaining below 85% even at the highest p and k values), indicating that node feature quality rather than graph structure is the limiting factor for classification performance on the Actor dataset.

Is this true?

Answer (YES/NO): NO